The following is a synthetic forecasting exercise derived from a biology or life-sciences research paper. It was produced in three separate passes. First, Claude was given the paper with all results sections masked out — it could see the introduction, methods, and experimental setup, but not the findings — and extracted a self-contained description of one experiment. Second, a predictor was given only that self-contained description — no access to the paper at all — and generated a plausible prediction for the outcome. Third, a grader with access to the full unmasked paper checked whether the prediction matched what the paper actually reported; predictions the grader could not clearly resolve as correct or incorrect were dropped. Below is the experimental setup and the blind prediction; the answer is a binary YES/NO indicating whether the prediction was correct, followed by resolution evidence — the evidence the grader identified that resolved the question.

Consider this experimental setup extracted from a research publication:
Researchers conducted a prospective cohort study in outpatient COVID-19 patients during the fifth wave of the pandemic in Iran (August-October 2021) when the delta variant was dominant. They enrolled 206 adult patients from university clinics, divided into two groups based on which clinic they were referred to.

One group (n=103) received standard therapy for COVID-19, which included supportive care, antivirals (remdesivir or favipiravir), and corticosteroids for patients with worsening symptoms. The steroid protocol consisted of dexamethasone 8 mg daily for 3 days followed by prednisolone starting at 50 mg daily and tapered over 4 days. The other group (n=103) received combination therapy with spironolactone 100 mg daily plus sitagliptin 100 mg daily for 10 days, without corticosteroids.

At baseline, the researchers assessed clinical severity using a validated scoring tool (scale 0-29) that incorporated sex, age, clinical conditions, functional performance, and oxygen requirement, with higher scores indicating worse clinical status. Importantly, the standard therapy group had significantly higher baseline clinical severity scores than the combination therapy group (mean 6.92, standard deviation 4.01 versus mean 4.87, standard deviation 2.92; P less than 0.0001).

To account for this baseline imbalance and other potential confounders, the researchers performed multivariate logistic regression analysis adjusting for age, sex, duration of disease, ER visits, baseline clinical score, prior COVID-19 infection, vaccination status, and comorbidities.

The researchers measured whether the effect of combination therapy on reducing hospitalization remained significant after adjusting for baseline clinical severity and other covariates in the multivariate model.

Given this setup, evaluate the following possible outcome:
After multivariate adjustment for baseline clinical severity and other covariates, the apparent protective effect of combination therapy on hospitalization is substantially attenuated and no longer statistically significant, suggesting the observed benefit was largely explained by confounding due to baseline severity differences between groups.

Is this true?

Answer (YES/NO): NO